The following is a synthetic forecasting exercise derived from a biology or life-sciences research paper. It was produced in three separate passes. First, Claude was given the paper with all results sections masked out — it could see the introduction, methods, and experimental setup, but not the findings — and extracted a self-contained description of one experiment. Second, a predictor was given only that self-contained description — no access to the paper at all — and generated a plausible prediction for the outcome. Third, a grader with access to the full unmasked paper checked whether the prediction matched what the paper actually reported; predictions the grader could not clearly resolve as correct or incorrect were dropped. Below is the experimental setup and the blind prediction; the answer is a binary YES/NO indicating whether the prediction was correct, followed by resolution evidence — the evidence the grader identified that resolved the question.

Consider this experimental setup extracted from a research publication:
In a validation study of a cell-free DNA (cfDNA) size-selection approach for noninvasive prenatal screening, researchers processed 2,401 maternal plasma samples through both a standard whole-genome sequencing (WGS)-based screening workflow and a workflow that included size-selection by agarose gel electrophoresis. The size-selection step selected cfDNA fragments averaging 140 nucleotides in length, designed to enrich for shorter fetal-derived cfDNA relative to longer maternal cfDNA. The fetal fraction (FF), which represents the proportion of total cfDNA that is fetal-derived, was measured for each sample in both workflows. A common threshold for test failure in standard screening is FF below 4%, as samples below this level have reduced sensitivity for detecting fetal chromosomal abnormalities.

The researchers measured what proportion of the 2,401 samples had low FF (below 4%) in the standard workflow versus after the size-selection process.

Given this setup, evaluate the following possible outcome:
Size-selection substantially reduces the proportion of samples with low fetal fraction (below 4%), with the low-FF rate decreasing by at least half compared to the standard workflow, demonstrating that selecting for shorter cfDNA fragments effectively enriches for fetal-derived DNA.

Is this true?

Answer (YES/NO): YES